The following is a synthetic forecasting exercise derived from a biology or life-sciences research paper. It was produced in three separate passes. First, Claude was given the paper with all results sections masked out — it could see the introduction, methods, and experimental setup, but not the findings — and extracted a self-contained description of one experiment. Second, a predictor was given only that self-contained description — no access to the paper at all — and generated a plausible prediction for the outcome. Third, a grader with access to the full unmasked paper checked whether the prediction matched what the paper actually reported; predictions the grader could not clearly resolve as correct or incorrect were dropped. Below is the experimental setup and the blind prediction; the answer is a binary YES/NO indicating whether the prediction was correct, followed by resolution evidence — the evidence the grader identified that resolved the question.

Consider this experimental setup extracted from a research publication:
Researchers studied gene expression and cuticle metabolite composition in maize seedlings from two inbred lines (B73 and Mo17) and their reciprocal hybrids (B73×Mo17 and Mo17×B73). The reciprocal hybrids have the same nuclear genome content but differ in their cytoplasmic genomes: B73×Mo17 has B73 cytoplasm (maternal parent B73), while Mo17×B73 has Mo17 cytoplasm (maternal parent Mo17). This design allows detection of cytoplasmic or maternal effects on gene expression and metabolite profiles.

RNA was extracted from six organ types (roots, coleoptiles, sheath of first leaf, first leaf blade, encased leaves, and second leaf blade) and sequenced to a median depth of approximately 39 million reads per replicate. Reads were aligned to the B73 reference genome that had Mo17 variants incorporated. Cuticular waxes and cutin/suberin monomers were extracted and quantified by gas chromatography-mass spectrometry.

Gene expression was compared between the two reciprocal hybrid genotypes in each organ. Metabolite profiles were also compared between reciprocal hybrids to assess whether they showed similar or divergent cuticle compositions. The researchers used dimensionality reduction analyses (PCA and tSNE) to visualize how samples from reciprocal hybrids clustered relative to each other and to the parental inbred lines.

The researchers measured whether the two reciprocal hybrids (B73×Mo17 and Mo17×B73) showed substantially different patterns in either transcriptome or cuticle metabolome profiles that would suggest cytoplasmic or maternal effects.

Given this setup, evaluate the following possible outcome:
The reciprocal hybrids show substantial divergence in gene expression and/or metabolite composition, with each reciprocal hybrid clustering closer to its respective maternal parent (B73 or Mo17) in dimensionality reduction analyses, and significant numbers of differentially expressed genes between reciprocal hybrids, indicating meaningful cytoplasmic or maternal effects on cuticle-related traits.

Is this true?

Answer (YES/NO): NO